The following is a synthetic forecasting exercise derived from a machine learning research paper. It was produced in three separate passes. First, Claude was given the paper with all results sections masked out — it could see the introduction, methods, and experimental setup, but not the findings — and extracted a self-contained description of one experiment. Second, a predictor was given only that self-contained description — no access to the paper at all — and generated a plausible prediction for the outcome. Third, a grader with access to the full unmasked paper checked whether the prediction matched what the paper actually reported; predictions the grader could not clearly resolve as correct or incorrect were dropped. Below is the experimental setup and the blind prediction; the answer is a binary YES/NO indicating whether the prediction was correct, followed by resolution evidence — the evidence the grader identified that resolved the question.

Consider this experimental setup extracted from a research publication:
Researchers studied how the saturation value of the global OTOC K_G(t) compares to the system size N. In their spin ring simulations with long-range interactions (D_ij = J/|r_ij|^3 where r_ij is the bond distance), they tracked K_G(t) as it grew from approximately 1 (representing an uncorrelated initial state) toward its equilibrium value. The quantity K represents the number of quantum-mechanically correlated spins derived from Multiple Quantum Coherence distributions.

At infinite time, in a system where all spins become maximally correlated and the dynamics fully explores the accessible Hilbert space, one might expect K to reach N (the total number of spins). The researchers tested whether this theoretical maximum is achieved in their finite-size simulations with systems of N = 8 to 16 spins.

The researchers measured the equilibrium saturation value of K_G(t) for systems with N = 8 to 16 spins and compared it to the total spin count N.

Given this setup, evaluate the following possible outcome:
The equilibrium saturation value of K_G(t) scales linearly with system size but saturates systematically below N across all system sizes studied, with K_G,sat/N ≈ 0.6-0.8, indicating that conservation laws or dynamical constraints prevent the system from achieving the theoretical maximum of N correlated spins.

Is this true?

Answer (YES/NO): NO